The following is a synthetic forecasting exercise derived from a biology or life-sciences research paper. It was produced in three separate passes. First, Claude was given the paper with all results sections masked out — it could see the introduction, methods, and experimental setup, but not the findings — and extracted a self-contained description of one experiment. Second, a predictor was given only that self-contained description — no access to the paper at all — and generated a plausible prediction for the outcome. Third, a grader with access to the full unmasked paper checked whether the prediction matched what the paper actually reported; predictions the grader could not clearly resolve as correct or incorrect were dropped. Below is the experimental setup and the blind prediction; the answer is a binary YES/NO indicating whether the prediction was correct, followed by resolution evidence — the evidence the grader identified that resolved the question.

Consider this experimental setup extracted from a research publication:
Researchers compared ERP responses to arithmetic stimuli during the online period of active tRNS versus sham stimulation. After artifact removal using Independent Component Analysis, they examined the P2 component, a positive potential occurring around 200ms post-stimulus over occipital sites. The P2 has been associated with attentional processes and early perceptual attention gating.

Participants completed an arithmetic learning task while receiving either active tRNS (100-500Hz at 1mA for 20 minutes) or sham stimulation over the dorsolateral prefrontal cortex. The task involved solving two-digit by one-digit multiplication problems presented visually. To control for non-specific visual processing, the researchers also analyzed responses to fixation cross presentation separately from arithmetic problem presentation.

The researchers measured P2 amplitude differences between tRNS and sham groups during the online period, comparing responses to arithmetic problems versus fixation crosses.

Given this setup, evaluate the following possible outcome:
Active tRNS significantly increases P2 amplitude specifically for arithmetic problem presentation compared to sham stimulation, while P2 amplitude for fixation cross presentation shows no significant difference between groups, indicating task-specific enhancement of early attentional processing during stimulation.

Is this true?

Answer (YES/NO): YES